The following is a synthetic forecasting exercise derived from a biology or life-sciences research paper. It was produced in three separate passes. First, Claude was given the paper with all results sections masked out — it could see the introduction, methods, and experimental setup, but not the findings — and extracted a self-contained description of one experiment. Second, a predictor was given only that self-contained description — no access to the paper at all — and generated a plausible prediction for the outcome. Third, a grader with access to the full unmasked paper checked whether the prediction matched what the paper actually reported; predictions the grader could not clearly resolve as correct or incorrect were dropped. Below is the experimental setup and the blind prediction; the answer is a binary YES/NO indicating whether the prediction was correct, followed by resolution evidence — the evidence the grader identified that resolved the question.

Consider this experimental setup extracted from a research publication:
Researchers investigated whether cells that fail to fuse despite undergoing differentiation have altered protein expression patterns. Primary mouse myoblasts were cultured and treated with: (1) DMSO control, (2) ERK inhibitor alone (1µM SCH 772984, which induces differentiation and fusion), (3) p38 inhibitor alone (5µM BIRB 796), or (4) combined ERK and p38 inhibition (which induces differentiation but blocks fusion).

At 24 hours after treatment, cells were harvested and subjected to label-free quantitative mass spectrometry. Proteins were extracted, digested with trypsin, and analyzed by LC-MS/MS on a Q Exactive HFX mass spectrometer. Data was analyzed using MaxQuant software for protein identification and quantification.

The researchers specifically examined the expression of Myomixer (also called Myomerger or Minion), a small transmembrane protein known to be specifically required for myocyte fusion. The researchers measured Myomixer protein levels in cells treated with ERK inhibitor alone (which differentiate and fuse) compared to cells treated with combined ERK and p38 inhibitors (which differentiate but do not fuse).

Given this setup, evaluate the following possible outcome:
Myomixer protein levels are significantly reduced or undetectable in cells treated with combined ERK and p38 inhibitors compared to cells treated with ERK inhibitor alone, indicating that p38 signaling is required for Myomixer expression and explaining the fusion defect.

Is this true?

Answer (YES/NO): YES